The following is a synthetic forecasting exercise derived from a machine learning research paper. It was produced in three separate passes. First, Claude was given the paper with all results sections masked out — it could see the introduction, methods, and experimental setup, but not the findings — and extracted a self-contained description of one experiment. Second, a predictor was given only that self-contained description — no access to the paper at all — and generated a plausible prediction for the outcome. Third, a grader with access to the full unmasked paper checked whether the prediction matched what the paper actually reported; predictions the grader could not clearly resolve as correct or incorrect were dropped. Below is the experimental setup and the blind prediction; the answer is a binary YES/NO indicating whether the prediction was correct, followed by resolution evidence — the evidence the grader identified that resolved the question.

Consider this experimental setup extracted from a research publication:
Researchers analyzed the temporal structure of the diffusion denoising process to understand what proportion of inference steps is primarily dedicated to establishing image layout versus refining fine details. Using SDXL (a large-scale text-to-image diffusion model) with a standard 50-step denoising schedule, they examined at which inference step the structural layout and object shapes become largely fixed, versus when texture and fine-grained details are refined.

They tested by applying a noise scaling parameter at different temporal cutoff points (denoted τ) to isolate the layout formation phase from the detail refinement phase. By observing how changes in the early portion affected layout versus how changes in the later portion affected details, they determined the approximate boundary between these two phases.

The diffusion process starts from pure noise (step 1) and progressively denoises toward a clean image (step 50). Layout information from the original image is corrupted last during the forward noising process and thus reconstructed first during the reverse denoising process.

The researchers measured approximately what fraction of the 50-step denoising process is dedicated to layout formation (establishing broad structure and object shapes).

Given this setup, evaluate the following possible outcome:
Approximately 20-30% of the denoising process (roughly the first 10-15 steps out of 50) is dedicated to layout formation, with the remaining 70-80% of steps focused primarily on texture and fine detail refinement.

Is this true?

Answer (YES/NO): YES